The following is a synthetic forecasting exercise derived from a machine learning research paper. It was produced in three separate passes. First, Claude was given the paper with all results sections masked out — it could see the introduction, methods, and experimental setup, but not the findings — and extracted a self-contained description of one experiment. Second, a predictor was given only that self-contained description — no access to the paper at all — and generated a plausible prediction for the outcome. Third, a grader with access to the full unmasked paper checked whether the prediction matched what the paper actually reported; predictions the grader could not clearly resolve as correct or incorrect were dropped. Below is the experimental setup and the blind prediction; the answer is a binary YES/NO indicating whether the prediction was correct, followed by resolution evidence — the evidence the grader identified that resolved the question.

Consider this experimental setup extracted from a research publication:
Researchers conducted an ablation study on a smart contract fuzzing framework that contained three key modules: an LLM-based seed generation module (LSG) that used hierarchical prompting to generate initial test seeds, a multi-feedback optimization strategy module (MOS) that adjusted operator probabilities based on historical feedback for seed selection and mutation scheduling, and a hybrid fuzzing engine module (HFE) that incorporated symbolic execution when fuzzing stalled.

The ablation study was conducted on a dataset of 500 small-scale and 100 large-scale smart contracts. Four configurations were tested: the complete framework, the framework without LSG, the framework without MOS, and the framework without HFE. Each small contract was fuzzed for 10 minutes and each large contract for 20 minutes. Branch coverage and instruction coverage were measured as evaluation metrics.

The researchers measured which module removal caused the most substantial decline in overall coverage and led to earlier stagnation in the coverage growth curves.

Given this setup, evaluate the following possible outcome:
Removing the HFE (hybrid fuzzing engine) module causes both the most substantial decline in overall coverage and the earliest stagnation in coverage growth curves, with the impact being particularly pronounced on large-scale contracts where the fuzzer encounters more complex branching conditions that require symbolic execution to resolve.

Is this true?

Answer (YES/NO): NO